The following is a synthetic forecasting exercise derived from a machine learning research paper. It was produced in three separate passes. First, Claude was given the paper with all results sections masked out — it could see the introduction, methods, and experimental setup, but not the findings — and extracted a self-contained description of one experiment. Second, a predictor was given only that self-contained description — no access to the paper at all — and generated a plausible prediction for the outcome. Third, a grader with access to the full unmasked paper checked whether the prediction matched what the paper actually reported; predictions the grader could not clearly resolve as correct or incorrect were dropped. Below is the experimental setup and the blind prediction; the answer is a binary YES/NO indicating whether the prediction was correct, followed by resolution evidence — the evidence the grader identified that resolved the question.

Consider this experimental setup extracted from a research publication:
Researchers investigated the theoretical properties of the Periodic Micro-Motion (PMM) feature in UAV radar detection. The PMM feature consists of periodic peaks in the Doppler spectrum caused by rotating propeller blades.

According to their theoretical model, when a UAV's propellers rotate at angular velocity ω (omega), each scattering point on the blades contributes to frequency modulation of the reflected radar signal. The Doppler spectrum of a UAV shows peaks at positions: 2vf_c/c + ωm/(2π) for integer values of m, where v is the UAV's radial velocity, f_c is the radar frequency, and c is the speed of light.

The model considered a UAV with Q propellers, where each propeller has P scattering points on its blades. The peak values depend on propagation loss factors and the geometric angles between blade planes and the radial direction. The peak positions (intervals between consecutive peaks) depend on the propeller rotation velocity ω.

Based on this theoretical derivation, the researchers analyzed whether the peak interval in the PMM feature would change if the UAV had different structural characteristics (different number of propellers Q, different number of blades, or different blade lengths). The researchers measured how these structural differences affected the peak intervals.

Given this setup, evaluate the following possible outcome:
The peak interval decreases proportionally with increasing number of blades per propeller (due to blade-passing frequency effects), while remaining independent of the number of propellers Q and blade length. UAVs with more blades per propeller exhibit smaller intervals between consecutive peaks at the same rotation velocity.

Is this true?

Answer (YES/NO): NO